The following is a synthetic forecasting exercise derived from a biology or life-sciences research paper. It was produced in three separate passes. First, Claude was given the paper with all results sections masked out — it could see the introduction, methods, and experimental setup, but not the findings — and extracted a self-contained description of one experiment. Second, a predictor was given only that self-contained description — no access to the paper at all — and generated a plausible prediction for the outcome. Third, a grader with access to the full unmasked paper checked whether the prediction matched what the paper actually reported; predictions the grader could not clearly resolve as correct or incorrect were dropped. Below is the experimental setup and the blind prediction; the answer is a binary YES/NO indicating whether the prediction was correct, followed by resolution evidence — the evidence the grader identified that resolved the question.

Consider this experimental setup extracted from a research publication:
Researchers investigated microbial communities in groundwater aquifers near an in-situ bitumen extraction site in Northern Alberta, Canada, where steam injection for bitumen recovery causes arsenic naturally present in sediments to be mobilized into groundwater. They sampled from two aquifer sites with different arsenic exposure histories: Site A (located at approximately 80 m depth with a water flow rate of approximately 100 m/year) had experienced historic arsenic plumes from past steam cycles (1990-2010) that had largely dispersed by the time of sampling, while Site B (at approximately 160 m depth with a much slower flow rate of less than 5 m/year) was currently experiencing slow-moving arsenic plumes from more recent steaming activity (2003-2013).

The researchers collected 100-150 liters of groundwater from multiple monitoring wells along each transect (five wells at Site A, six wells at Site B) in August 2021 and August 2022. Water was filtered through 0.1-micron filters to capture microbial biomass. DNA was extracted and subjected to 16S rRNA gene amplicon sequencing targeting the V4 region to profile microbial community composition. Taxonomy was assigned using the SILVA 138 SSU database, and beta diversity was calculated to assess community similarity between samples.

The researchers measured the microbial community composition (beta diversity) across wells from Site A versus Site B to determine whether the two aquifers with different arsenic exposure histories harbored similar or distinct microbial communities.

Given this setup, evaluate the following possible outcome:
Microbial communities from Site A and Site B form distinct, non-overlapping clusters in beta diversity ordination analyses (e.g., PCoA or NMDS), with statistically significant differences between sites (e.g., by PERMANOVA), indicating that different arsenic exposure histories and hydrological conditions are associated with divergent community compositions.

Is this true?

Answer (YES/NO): NO